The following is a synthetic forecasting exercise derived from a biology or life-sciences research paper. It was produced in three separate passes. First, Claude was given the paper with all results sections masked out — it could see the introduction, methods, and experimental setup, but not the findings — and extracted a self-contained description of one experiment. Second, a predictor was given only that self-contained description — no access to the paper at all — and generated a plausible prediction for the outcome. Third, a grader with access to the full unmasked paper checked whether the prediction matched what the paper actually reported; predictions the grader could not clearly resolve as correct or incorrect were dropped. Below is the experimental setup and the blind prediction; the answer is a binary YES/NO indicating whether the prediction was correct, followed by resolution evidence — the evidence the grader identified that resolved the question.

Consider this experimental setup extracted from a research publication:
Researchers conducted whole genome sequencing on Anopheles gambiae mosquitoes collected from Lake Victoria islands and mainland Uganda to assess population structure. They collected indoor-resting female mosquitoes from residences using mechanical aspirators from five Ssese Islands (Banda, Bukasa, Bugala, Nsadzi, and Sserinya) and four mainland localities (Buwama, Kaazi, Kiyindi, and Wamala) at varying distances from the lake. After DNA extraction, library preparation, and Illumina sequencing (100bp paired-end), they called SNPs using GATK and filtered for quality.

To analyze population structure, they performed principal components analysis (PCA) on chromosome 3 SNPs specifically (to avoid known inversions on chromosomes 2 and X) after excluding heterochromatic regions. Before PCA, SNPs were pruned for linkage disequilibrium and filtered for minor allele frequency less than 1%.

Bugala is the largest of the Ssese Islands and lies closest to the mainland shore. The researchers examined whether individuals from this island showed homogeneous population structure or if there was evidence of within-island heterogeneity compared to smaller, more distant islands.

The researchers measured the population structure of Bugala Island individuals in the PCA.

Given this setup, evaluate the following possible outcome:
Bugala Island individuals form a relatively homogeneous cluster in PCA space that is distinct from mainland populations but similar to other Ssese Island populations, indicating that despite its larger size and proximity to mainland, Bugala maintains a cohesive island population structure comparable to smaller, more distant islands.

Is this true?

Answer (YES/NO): NO